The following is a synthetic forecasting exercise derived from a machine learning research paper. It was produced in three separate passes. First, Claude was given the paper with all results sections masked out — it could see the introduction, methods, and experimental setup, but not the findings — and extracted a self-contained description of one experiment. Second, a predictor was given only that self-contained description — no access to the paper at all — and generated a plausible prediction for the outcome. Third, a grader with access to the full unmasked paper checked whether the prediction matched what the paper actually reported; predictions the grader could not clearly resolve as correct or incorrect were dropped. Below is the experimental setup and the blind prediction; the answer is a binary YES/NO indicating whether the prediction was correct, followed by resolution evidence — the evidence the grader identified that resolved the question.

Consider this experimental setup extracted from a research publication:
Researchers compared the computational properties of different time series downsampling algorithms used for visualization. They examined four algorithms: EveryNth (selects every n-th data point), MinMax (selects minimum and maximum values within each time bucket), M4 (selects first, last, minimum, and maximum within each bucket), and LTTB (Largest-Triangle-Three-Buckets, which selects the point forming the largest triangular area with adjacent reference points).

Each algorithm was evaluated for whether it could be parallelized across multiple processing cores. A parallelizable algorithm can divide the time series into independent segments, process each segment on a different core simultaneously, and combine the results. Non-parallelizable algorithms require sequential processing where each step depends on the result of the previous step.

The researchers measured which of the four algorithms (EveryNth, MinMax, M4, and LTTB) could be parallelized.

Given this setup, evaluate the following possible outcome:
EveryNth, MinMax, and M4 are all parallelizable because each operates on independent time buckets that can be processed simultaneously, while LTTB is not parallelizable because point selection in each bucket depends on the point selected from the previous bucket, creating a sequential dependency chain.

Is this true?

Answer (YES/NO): YES